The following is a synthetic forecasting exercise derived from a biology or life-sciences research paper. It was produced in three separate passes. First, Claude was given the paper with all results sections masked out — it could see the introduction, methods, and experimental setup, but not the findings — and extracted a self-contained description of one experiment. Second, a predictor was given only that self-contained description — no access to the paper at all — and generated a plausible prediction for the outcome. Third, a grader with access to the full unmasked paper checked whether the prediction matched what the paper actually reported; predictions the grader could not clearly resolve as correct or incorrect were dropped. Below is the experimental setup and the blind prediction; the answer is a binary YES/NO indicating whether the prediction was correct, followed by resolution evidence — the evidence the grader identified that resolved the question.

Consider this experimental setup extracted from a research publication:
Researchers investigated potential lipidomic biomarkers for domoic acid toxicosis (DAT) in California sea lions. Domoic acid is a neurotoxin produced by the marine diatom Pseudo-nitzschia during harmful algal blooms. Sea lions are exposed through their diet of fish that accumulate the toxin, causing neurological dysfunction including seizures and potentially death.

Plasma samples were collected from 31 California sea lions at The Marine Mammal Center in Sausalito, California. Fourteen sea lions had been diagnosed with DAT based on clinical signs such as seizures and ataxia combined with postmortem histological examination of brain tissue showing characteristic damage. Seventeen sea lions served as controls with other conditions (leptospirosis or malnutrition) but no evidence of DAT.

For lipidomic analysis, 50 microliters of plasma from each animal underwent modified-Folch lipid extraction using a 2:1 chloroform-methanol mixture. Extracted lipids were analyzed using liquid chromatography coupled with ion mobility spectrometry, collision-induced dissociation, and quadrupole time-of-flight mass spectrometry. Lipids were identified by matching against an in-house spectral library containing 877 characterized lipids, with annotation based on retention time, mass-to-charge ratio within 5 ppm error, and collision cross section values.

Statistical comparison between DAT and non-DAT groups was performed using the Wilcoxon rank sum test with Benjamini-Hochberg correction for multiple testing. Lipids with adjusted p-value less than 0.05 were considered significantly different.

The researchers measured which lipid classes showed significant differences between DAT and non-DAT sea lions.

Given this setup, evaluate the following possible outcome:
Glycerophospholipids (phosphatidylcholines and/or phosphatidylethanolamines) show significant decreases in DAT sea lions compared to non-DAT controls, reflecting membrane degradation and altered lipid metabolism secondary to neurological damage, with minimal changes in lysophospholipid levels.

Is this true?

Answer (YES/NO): NO